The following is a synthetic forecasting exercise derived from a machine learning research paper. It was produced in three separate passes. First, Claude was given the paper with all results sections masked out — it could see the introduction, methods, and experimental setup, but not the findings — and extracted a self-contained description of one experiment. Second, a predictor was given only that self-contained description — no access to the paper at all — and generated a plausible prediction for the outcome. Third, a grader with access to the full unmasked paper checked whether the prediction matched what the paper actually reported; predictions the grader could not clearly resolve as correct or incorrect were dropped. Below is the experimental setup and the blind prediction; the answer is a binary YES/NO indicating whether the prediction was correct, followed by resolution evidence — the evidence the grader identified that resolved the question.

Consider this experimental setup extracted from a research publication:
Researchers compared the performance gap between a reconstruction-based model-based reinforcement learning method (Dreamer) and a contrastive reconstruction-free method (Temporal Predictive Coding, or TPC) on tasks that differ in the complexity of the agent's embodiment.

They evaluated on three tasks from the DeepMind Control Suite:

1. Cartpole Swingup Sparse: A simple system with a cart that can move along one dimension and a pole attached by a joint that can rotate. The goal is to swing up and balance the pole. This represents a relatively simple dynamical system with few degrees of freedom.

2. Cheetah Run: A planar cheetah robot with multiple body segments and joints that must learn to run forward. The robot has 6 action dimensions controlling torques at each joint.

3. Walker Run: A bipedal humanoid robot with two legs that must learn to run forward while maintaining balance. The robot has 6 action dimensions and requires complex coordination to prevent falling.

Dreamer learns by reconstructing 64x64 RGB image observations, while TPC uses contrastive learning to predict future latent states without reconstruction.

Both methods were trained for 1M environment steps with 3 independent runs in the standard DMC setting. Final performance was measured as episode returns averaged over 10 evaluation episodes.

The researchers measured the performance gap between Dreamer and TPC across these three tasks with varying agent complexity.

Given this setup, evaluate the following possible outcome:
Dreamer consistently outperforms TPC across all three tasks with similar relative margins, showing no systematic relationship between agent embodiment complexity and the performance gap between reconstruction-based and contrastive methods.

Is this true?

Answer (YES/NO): NO